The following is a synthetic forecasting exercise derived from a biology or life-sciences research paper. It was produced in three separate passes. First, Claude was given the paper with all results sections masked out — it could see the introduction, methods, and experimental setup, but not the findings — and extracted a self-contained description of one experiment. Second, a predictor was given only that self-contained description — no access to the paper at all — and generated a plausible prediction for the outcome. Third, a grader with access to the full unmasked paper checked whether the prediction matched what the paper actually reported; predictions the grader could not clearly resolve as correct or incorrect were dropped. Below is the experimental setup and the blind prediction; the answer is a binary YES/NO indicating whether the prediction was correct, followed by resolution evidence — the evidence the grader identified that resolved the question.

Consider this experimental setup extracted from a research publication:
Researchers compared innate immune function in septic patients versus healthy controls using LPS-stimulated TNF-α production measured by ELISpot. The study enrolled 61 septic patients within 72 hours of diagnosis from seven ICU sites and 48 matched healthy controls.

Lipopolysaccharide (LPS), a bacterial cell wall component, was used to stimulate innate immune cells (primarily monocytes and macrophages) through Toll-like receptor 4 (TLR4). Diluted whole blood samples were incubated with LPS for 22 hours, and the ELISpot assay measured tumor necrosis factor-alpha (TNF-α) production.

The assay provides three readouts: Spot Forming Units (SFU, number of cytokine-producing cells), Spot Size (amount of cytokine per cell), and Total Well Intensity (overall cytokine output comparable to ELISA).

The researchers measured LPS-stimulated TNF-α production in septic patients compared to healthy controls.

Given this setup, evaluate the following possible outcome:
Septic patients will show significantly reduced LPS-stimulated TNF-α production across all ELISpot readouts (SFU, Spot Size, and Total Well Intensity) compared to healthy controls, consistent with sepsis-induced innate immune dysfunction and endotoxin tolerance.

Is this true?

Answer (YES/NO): NO